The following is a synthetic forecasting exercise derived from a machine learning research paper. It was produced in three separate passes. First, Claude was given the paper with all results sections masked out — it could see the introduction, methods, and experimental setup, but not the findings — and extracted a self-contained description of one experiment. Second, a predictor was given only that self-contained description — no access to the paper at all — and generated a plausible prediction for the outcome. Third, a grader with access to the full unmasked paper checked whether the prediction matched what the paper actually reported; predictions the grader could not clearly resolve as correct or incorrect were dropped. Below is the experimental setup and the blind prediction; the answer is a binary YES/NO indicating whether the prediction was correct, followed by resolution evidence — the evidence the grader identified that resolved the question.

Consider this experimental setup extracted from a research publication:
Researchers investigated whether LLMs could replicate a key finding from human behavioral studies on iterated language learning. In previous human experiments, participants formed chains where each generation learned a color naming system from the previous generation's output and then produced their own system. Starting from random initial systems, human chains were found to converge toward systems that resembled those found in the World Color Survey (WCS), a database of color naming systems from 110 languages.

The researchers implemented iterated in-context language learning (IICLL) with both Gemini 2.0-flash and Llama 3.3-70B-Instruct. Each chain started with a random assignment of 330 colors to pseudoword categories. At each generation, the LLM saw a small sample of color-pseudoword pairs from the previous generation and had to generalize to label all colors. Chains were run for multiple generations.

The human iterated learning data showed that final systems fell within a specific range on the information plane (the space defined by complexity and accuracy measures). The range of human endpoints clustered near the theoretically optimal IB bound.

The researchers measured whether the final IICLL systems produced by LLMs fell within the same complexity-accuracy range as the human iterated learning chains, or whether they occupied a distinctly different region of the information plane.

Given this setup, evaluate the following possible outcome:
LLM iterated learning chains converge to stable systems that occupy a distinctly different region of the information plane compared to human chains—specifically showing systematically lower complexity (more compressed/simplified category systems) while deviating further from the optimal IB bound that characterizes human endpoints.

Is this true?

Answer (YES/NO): NO